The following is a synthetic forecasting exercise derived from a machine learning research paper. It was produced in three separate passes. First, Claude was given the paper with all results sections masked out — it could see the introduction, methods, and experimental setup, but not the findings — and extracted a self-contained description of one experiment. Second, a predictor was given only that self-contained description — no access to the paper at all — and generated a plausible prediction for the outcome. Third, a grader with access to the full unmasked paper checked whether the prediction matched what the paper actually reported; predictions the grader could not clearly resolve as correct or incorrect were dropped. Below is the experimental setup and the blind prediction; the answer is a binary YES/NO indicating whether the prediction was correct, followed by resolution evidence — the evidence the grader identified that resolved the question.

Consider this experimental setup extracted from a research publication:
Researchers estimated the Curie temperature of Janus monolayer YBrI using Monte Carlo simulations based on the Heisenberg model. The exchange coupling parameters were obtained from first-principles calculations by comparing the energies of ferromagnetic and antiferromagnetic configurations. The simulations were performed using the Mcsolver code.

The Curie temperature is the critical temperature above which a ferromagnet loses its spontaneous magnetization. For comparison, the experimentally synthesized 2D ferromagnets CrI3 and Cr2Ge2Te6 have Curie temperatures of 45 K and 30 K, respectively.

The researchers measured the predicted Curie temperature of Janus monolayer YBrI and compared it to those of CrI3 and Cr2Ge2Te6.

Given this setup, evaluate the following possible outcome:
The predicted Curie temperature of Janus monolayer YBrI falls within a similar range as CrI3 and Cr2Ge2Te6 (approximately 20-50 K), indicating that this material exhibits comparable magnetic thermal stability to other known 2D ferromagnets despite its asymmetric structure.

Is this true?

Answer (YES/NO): NO